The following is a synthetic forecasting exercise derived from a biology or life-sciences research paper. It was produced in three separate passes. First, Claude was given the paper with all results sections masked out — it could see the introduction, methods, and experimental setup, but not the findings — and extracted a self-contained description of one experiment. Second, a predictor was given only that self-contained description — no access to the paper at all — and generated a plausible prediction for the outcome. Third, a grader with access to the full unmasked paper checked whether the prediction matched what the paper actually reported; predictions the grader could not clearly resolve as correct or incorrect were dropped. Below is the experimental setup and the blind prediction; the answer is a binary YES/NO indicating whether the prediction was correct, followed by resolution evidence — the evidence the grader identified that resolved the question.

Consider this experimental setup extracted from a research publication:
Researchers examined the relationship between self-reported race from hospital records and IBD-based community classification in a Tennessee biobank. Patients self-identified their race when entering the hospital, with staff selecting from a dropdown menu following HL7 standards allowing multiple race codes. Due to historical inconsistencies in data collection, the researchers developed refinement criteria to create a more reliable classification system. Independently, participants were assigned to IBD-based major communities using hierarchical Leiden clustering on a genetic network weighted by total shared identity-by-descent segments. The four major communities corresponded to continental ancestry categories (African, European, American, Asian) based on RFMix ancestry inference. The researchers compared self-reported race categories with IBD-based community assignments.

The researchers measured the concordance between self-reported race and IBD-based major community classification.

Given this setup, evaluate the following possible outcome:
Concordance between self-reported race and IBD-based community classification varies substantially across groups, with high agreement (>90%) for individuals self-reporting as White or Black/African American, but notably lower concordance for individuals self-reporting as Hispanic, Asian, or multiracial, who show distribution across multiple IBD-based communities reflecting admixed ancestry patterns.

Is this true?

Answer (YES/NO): YES